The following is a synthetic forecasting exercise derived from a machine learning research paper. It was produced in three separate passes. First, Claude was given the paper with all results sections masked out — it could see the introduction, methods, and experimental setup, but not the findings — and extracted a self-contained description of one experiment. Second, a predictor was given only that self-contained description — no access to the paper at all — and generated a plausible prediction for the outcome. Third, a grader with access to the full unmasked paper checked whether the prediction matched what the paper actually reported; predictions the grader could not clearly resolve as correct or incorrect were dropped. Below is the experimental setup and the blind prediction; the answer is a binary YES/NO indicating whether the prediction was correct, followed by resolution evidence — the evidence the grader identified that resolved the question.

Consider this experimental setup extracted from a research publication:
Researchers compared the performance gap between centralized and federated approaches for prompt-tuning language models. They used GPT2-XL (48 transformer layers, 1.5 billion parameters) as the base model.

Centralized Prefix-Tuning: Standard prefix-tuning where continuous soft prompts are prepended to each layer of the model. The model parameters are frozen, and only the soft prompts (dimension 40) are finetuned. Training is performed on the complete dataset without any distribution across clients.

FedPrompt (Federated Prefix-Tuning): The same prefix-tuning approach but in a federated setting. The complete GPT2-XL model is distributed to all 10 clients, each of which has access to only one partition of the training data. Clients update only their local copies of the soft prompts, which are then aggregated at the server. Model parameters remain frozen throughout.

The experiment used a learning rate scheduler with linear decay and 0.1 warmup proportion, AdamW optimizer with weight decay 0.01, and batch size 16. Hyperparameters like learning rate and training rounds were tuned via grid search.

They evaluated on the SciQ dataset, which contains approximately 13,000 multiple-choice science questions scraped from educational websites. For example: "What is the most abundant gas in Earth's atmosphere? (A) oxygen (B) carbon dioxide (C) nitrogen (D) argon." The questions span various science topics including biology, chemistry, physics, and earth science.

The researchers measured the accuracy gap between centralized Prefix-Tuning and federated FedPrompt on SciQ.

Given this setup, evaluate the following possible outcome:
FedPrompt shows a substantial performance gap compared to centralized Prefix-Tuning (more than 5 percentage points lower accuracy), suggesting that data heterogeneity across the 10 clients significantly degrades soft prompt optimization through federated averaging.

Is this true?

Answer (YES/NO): NO